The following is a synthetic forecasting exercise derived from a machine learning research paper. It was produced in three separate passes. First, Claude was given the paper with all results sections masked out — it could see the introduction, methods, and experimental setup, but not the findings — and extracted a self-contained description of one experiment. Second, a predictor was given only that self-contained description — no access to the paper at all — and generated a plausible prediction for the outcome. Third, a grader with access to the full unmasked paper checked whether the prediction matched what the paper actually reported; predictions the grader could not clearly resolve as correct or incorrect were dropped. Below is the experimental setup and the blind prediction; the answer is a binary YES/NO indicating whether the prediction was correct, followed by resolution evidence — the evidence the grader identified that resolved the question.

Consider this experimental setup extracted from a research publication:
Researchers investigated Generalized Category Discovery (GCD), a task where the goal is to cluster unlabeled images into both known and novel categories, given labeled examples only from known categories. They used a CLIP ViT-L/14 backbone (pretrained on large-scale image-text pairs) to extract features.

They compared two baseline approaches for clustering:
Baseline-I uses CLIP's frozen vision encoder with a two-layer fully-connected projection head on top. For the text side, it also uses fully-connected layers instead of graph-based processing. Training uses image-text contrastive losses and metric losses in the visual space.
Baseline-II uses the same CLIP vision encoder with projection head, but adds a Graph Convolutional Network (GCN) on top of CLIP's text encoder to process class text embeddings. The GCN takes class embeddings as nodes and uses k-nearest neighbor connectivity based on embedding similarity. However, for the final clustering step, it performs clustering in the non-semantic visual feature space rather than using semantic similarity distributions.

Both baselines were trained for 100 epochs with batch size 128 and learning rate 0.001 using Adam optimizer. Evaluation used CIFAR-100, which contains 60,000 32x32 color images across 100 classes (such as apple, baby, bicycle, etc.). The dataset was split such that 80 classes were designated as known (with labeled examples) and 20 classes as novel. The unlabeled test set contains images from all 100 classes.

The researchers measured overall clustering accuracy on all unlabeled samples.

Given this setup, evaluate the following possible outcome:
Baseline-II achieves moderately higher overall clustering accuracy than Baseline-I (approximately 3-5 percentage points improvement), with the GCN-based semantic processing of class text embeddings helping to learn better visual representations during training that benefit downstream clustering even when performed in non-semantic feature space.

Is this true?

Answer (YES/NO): NO